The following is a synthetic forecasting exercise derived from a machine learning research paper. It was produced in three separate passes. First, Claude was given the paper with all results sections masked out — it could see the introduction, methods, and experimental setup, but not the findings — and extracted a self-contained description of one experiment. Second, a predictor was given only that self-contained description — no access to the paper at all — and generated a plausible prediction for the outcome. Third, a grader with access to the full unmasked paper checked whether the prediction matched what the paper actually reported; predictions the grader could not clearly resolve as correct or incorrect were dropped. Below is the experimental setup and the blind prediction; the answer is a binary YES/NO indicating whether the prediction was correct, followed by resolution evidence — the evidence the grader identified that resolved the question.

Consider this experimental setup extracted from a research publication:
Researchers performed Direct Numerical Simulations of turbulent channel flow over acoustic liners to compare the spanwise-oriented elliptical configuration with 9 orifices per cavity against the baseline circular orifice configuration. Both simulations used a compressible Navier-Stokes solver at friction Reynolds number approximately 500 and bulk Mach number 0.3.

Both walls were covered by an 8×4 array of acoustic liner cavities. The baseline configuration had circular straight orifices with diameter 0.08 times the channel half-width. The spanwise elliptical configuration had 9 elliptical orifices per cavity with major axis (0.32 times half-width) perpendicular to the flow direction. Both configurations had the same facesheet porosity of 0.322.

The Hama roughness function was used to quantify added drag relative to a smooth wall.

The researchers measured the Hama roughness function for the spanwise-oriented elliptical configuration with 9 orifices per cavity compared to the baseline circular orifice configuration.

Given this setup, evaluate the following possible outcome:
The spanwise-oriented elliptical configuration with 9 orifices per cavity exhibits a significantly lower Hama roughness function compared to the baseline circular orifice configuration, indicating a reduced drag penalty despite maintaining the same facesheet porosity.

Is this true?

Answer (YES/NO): NO